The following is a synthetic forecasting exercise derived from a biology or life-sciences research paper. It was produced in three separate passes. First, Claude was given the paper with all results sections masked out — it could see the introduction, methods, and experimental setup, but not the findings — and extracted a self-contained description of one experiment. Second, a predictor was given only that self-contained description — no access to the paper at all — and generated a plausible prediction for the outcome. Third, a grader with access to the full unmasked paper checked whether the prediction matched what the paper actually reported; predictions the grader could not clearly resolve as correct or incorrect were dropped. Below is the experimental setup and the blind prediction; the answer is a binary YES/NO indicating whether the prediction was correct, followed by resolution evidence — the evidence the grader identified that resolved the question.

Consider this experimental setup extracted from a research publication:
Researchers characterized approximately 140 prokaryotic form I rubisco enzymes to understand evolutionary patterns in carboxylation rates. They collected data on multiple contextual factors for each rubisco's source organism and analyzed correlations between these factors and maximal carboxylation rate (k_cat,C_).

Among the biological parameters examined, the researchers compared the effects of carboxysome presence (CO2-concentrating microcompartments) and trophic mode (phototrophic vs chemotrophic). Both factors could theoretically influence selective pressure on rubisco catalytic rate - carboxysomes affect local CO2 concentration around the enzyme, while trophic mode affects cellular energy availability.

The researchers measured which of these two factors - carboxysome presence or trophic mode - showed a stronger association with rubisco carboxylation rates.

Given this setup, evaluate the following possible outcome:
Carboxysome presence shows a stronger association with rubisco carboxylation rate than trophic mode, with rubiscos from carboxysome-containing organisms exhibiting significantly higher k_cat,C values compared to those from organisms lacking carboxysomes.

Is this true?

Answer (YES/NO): YES